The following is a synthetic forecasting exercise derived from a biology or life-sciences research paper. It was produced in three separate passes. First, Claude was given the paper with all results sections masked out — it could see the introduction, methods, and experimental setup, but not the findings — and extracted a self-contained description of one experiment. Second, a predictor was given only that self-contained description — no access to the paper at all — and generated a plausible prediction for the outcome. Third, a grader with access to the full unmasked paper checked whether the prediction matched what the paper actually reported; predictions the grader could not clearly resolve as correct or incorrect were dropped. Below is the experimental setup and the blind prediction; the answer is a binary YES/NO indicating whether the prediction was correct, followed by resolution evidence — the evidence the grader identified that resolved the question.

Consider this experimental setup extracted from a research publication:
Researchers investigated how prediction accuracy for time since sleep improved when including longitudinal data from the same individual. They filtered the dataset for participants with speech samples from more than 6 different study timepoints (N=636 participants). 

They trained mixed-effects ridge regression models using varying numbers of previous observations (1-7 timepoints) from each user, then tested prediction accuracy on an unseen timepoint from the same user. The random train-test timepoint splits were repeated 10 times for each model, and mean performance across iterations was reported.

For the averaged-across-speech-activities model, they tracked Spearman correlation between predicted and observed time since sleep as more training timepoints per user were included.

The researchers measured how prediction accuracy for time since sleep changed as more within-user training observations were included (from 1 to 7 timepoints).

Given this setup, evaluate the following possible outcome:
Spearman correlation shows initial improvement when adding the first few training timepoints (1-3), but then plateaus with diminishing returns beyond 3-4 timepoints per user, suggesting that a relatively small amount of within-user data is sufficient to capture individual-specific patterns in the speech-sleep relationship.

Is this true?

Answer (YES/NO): NO